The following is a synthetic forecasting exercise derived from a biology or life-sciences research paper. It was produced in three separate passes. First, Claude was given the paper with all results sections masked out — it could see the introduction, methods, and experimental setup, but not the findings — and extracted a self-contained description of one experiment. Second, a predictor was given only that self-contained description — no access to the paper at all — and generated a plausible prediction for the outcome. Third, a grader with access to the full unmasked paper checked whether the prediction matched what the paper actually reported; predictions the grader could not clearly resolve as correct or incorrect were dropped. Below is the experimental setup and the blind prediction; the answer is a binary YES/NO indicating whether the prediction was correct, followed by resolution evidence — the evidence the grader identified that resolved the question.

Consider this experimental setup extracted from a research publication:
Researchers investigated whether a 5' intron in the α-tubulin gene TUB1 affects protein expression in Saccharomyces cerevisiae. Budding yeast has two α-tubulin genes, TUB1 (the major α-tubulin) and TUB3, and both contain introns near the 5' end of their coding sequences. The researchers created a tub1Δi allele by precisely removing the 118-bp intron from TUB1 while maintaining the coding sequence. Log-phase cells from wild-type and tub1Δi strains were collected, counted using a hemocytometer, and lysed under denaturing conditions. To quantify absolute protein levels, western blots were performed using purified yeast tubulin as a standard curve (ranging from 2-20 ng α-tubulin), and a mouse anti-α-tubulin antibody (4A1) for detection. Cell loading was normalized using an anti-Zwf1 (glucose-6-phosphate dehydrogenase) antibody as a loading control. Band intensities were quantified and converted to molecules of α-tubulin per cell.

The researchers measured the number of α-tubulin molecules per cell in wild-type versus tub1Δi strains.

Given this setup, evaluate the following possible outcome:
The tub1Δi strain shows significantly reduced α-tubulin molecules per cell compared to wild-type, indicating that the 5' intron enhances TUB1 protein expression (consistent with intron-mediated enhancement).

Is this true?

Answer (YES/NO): NO